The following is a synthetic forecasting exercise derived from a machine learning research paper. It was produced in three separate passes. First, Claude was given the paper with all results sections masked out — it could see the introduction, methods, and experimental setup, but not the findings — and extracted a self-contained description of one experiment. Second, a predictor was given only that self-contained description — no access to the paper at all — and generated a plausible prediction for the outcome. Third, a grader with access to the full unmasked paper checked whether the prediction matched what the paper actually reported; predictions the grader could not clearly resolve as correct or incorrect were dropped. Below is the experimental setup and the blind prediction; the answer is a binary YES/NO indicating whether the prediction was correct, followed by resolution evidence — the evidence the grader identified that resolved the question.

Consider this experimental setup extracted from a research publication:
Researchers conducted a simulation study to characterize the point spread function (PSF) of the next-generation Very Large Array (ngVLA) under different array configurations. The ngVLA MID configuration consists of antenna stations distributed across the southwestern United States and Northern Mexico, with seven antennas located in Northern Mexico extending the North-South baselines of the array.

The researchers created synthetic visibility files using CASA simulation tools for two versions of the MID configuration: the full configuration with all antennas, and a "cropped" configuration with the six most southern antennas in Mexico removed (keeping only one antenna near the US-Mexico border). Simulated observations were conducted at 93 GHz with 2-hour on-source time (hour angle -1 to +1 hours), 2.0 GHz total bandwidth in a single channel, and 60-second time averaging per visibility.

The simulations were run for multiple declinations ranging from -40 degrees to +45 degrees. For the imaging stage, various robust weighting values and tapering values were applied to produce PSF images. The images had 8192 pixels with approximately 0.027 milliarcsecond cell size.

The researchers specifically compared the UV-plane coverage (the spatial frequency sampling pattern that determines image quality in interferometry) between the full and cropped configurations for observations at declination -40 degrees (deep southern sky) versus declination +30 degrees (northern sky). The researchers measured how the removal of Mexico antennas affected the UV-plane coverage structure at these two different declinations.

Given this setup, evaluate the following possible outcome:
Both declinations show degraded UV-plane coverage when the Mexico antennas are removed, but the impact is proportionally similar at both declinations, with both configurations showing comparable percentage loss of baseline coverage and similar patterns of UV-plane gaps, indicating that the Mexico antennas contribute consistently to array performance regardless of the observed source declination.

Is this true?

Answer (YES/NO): NO